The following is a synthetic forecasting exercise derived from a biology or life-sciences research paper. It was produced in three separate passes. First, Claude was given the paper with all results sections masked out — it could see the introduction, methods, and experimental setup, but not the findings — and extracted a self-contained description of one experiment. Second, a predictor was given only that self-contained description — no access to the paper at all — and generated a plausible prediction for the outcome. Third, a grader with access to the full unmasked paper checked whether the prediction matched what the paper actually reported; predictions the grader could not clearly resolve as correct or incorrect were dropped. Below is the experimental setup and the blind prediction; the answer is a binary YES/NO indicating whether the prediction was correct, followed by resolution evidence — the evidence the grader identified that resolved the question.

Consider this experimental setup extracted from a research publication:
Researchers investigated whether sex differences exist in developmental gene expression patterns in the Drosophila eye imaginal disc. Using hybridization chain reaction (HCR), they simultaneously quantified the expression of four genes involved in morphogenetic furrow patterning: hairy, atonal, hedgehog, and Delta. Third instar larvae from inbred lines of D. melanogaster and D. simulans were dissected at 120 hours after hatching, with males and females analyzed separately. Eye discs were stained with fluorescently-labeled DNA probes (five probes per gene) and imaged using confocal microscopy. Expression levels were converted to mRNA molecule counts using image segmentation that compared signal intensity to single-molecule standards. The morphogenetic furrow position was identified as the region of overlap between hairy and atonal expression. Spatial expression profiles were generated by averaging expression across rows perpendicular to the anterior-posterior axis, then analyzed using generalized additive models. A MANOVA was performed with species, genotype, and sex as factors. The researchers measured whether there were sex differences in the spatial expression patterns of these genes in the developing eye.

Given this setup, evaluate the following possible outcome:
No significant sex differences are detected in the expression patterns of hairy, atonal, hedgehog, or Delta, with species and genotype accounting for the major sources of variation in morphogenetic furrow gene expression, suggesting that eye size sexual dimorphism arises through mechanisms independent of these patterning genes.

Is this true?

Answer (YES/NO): NO